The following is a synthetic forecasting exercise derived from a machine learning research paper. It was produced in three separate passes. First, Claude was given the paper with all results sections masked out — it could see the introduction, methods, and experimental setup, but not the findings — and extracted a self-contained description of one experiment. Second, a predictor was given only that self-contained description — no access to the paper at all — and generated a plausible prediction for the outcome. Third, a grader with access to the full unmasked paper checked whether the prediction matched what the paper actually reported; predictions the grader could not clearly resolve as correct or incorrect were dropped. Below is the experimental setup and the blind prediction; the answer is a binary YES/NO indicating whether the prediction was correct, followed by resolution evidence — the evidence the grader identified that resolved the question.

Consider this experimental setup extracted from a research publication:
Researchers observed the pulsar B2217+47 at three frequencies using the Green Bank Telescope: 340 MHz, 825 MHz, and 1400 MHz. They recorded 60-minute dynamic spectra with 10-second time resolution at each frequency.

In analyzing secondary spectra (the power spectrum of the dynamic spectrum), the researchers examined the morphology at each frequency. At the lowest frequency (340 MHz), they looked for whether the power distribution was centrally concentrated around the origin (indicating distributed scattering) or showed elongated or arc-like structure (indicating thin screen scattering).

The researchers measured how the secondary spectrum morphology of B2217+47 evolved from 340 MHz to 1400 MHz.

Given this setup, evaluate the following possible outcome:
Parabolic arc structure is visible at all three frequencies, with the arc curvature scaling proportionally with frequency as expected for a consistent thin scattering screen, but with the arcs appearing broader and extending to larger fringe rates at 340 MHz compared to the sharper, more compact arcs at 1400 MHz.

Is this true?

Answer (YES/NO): NO